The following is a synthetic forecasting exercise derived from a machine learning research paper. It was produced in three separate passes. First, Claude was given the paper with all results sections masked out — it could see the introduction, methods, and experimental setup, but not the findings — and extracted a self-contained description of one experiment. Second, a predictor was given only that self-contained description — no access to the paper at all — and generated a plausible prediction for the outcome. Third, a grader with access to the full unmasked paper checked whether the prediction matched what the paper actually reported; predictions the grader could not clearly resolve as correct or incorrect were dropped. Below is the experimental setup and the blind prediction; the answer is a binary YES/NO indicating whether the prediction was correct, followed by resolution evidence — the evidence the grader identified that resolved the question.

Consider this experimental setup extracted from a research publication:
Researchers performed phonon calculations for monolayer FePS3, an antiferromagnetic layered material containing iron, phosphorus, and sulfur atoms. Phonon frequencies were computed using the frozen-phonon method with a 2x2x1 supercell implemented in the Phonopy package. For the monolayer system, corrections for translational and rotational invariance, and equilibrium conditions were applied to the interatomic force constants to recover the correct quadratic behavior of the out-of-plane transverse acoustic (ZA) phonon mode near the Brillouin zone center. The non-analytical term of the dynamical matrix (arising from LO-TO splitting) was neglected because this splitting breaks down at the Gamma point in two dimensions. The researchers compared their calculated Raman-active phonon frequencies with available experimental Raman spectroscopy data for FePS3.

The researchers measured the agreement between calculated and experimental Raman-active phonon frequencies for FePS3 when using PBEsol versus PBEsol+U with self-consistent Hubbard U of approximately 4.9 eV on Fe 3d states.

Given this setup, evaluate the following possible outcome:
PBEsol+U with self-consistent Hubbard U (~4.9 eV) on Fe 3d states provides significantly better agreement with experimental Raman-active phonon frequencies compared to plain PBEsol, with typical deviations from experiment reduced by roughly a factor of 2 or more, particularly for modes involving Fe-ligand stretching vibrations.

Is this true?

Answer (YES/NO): NO